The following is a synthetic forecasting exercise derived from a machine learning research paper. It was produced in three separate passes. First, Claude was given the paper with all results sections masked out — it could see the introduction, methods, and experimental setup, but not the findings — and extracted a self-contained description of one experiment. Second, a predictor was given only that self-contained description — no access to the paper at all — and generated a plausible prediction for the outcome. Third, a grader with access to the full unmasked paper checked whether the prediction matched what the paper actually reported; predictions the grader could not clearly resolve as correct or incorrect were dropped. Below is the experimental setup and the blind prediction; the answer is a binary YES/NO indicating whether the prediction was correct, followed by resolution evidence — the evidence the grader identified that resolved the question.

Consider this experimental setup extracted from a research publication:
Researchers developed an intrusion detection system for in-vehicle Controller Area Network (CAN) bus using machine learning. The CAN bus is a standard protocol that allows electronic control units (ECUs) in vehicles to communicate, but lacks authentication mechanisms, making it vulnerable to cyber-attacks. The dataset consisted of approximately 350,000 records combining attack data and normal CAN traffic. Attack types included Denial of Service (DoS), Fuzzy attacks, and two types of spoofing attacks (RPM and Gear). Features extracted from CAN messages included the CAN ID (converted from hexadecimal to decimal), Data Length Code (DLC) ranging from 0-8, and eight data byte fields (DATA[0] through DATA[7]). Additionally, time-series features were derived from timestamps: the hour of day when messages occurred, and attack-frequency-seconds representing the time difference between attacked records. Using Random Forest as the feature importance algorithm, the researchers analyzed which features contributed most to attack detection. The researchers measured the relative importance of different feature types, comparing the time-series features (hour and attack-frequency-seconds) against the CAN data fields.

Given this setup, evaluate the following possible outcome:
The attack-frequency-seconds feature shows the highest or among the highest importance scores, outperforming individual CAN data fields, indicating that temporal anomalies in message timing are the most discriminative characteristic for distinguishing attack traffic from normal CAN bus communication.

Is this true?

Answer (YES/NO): YES